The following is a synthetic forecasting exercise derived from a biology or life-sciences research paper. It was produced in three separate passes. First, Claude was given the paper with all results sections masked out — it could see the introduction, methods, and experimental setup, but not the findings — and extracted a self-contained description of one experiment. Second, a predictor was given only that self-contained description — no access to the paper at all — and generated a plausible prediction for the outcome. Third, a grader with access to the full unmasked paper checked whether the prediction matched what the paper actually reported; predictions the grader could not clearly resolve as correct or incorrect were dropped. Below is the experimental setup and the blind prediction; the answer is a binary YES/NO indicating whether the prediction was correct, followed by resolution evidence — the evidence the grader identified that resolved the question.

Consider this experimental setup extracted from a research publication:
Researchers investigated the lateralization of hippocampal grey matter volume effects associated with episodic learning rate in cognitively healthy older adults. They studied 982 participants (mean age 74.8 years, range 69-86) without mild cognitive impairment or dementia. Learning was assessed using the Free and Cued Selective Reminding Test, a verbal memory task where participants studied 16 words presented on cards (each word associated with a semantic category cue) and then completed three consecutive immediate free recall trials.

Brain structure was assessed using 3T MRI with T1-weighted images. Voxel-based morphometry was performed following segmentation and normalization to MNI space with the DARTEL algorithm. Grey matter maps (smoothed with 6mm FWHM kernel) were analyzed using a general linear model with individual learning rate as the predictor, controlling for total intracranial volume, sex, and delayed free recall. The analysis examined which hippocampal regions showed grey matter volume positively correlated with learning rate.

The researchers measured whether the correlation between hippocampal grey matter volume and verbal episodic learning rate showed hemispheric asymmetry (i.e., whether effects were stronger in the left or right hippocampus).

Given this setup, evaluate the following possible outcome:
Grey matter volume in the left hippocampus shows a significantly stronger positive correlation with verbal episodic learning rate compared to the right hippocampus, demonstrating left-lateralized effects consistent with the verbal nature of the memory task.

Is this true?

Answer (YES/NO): NO